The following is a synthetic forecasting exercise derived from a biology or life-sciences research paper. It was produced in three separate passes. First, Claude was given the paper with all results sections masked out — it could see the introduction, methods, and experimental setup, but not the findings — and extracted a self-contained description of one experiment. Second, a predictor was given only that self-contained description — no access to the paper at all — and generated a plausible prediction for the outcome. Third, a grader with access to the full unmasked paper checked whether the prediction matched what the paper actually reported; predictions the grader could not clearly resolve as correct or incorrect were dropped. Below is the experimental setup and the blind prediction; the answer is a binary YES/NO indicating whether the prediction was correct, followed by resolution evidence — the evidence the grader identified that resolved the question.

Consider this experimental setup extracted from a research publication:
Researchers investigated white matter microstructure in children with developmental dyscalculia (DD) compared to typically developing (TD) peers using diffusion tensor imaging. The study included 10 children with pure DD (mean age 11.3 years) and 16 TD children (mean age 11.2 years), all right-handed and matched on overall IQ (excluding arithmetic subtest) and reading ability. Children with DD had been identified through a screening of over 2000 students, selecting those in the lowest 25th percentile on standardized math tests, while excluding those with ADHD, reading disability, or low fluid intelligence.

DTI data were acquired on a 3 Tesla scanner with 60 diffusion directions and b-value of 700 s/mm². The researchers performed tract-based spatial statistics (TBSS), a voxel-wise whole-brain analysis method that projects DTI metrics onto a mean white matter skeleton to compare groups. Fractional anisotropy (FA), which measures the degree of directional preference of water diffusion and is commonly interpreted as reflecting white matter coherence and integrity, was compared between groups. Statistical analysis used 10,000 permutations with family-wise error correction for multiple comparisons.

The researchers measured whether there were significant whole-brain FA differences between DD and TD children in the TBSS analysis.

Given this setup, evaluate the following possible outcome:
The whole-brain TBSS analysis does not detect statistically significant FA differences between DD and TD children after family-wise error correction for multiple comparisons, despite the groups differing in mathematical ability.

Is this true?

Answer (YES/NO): YES